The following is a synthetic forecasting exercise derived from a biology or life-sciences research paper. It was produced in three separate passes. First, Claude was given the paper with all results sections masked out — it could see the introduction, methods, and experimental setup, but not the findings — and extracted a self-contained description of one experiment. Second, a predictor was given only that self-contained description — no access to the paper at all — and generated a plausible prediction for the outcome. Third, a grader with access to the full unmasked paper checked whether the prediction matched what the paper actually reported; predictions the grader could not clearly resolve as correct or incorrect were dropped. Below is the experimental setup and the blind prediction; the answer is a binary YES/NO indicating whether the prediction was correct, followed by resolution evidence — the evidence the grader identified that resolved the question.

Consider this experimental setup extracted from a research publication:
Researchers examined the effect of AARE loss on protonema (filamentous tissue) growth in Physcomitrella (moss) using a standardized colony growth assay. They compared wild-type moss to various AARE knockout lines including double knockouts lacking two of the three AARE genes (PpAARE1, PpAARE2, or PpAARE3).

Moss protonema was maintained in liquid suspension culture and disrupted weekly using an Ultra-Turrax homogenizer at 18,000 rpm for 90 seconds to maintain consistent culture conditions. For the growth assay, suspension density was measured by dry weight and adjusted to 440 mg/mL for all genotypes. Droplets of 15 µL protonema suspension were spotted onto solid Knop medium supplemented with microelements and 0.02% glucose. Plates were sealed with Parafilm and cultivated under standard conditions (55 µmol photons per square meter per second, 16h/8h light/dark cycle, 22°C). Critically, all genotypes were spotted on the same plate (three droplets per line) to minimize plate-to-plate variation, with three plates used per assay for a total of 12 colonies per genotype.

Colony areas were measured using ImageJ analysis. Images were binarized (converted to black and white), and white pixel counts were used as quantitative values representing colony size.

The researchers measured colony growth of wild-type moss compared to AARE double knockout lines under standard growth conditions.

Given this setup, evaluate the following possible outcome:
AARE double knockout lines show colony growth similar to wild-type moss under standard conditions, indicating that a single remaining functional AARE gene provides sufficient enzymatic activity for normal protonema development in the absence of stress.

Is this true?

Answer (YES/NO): YES